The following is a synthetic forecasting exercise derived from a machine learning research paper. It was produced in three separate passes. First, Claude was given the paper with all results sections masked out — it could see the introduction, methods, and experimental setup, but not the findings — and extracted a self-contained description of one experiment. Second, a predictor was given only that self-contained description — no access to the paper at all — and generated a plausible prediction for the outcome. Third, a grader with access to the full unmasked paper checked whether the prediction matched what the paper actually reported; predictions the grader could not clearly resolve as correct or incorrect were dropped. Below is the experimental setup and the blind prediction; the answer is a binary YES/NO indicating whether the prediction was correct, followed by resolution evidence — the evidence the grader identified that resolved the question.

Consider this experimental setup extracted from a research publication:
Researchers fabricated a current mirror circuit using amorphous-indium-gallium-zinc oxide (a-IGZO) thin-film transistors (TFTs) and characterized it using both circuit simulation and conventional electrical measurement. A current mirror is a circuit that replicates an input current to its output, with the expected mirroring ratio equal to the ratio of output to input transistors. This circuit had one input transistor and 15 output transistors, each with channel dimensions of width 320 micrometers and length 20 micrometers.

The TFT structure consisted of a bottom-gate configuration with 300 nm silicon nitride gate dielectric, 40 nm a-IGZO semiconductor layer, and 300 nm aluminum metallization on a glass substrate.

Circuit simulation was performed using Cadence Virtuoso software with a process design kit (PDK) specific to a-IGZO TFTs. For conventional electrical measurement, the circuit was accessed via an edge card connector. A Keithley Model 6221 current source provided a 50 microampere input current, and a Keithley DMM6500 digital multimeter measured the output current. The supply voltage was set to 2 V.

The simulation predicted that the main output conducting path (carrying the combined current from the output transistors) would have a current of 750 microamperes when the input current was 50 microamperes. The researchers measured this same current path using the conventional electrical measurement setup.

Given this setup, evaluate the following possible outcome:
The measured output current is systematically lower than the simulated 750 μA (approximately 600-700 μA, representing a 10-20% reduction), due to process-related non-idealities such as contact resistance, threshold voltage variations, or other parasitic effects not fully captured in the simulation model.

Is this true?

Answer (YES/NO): NO